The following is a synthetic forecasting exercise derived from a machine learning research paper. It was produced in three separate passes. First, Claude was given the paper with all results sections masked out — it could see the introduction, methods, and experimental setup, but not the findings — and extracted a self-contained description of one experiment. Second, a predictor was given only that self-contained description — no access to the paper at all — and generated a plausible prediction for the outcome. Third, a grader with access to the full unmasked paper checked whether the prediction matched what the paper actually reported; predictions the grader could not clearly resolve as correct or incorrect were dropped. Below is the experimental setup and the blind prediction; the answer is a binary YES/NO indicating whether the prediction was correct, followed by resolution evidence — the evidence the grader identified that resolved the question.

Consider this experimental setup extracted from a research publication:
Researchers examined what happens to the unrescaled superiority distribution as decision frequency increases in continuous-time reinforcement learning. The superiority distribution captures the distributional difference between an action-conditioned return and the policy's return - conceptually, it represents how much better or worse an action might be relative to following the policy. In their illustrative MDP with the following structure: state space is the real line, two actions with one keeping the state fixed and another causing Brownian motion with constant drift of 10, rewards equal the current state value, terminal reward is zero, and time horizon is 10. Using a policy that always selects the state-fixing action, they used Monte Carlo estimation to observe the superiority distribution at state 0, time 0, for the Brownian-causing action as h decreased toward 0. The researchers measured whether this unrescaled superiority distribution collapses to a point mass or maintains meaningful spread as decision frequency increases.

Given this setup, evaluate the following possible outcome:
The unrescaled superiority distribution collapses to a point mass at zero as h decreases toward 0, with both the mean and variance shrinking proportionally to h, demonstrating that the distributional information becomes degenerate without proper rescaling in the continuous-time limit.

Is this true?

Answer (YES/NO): NO